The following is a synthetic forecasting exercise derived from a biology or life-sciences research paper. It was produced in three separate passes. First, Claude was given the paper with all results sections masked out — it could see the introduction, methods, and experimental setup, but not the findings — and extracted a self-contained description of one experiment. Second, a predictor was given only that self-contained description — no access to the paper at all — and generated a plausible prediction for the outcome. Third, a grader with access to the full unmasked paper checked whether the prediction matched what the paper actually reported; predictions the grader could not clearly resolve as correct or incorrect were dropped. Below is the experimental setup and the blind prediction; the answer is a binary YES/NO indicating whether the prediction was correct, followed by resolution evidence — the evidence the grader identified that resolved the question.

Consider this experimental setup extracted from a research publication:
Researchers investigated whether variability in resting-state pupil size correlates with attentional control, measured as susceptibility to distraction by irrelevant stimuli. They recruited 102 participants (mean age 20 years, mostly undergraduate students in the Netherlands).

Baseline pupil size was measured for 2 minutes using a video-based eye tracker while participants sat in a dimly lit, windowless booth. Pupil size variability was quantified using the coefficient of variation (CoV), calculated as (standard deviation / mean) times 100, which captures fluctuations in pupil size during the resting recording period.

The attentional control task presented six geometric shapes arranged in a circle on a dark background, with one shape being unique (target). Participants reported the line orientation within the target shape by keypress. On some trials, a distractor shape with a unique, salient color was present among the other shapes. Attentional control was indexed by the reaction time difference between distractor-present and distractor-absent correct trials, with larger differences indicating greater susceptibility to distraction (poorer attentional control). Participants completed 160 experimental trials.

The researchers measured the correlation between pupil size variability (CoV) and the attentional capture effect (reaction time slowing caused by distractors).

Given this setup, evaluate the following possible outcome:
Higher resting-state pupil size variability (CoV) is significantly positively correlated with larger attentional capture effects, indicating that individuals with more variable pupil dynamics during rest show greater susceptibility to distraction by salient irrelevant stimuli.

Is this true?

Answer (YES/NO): NO